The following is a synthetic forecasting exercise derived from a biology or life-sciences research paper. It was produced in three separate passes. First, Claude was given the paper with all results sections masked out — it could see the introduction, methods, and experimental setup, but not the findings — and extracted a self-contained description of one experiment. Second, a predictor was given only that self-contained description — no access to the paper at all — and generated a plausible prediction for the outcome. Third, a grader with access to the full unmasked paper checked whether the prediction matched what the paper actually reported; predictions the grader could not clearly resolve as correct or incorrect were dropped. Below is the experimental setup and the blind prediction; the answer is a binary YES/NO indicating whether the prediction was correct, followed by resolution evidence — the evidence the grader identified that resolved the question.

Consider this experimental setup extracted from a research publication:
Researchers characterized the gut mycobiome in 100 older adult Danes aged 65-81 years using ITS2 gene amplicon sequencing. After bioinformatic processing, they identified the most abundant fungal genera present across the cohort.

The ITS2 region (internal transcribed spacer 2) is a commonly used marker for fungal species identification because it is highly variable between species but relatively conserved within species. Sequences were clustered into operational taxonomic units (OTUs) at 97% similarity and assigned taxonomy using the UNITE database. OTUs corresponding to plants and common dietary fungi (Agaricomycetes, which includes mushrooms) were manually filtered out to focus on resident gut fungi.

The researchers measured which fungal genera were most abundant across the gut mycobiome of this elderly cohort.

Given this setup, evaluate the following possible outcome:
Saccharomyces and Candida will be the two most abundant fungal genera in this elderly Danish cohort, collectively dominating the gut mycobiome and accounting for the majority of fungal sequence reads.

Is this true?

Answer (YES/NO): NO